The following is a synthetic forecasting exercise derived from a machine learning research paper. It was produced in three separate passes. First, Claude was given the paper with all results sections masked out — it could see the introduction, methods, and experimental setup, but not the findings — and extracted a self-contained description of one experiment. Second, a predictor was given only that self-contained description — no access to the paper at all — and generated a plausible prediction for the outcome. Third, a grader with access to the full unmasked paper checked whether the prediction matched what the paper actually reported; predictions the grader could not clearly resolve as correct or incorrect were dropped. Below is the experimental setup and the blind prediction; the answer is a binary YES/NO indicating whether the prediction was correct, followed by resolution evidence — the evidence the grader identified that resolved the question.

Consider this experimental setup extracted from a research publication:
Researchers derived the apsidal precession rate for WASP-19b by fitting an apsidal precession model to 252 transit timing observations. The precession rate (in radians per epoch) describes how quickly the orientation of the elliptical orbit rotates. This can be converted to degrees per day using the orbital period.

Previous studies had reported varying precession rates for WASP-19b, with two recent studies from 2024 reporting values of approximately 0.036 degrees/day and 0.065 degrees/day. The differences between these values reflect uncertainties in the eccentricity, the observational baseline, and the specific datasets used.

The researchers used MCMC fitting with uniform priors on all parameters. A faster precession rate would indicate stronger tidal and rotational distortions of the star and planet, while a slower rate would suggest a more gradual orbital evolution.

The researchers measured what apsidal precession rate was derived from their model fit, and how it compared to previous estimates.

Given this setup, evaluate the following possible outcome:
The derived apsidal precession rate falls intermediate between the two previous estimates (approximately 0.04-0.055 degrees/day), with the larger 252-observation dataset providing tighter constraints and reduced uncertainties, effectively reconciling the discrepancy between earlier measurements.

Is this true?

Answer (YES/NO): NO